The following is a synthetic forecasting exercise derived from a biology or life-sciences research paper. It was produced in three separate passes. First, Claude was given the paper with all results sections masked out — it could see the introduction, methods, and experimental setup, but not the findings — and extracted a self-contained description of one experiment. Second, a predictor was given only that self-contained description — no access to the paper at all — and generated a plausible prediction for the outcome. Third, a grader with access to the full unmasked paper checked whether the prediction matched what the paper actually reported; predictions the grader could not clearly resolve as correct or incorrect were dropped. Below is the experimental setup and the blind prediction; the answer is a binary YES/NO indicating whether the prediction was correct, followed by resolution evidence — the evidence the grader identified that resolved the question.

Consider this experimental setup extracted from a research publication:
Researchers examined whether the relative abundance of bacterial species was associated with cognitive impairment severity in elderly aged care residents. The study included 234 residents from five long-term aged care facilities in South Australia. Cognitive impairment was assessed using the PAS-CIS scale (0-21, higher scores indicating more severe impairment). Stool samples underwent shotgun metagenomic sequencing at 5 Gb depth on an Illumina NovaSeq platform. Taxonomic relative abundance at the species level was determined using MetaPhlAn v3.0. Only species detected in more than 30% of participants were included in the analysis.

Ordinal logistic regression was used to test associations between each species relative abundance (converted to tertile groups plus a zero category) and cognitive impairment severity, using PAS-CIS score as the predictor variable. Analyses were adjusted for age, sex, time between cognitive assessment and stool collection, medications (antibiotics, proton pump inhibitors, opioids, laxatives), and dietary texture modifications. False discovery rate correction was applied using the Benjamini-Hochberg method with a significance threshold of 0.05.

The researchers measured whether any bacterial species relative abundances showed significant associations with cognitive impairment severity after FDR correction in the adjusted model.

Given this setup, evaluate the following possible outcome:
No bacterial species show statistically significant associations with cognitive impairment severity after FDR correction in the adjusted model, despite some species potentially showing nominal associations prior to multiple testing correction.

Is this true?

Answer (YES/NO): NO